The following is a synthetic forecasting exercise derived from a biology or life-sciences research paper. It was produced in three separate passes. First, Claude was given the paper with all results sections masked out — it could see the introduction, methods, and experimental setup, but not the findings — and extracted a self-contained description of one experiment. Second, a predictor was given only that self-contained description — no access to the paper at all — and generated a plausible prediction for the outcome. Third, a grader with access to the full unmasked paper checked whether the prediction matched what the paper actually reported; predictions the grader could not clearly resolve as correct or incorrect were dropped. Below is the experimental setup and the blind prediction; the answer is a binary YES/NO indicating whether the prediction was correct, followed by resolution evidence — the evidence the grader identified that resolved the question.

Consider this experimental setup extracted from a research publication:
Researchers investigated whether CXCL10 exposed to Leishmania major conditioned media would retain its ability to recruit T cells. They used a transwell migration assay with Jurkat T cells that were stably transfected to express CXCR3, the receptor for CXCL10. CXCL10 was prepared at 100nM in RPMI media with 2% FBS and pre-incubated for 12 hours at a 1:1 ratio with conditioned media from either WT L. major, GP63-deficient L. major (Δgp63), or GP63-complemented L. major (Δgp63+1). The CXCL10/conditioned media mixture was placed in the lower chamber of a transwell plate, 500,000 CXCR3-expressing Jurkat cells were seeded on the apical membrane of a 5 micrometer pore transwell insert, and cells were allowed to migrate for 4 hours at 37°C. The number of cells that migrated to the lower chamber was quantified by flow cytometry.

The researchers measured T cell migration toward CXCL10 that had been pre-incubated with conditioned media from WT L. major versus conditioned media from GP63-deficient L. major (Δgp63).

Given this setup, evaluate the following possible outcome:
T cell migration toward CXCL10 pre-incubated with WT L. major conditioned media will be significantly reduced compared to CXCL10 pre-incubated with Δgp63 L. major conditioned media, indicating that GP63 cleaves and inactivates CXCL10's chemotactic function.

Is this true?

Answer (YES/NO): YES